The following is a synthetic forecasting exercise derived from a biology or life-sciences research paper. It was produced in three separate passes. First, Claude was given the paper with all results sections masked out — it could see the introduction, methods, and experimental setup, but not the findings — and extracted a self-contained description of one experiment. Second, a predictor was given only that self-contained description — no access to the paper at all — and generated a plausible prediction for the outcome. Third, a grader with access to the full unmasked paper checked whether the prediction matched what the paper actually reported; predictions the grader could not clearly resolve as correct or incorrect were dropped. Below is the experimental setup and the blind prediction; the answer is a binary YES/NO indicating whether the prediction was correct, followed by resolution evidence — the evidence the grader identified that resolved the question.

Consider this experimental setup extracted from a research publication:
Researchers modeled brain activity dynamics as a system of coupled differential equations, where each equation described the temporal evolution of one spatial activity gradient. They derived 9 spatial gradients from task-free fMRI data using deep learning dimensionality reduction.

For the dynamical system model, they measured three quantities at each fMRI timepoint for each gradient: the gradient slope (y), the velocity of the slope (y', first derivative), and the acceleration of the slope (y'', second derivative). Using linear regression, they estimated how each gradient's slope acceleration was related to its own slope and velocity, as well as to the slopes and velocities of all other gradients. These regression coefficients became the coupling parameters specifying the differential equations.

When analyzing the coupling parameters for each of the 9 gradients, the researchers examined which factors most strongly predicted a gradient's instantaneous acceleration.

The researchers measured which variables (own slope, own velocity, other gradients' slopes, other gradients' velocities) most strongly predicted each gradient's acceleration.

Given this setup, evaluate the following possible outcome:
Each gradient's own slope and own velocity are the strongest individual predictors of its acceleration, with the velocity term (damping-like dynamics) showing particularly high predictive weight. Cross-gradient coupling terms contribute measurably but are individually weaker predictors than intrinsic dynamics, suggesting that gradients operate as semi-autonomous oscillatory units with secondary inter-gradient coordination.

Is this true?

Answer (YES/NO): NO